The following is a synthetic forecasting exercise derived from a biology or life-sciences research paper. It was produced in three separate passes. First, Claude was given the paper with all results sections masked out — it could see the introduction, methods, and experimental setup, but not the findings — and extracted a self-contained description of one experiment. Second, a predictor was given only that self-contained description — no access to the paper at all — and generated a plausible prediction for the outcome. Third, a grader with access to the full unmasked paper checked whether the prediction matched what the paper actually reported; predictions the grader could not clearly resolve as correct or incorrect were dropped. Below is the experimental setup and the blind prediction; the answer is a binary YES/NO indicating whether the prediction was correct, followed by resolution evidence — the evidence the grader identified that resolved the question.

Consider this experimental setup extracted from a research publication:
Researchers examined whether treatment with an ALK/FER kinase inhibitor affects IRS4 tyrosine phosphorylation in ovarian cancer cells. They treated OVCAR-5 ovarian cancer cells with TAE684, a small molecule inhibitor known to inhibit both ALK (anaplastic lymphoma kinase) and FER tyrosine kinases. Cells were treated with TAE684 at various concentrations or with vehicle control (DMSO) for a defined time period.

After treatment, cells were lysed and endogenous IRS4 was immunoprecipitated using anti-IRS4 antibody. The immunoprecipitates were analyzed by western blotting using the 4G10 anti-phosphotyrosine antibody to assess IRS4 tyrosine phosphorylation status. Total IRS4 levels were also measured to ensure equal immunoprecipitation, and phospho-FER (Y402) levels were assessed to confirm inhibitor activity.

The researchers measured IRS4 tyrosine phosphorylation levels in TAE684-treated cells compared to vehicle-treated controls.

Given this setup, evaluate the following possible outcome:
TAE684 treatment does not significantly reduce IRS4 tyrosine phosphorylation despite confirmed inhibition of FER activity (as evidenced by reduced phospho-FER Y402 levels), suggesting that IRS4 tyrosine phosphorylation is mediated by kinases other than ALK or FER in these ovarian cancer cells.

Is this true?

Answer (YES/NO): NO